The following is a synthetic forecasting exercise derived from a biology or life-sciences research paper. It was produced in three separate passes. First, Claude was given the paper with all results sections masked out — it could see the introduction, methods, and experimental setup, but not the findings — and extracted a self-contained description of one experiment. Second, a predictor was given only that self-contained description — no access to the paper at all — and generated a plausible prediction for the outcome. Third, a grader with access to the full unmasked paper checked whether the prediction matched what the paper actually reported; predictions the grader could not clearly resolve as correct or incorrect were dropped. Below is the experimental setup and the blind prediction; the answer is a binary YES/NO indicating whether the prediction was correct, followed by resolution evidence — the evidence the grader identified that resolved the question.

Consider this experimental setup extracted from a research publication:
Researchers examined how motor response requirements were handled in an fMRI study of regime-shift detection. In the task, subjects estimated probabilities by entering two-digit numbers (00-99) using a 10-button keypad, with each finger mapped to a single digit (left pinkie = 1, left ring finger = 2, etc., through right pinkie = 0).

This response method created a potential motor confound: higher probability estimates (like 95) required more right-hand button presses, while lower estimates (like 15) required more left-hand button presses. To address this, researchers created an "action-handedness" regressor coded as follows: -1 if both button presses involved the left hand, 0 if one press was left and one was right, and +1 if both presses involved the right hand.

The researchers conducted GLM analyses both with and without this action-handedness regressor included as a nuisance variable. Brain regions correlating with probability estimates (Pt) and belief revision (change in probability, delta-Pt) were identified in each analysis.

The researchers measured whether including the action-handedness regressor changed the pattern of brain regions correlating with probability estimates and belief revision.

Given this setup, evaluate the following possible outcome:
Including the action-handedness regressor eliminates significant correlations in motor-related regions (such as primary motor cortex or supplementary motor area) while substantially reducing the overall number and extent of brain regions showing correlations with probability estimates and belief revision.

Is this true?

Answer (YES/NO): NO